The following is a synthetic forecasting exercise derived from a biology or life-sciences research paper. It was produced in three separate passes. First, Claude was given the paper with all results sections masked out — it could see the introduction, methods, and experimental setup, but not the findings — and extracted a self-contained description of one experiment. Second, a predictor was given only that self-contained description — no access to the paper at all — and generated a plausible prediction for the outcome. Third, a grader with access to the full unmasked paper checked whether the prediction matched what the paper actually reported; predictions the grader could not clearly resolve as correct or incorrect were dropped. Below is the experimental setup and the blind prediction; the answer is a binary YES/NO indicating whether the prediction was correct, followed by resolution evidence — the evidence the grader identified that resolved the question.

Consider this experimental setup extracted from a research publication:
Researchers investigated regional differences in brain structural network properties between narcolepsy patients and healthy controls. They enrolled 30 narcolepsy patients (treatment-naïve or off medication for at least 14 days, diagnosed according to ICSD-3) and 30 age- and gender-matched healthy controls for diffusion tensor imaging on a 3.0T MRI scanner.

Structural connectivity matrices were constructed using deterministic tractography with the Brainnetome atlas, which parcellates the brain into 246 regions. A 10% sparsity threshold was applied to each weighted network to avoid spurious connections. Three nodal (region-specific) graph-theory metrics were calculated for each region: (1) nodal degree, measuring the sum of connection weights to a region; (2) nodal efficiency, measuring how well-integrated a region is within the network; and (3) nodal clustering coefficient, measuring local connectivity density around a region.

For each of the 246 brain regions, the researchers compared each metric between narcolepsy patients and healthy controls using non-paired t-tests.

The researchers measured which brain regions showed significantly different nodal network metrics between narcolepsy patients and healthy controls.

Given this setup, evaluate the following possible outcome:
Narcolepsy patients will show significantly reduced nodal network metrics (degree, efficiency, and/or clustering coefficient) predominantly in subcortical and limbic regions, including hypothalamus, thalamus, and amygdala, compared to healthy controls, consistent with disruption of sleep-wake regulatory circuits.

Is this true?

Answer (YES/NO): NO